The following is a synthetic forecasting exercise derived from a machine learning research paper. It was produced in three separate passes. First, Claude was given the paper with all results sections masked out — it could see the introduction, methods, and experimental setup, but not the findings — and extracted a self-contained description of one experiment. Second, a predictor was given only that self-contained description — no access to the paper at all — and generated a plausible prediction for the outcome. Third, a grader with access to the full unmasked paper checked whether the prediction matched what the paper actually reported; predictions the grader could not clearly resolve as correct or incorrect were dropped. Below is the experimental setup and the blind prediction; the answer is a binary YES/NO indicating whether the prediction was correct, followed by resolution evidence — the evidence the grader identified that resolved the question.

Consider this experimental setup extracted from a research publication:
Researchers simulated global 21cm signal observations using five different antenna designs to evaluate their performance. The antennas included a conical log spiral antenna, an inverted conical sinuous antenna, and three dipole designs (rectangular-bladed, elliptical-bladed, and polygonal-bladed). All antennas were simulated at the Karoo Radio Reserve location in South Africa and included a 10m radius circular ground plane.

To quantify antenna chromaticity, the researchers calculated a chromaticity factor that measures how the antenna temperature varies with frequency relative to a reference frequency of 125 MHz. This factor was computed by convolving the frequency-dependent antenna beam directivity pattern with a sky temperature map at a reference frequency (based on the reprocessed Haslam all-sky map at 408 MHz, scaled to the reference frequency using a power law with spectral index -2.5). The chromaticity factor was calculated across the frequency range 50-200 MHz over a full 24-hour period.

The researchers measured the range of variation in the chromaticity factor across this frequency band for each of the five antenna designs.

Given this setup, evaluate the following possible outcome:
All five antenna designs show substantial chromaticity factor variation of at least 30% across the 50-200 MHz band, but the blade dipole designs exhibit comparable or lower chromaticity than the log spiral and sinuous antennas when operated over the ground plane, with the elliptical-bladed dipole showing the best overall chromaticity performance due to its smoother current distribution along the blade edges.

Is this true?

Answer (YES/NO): NO